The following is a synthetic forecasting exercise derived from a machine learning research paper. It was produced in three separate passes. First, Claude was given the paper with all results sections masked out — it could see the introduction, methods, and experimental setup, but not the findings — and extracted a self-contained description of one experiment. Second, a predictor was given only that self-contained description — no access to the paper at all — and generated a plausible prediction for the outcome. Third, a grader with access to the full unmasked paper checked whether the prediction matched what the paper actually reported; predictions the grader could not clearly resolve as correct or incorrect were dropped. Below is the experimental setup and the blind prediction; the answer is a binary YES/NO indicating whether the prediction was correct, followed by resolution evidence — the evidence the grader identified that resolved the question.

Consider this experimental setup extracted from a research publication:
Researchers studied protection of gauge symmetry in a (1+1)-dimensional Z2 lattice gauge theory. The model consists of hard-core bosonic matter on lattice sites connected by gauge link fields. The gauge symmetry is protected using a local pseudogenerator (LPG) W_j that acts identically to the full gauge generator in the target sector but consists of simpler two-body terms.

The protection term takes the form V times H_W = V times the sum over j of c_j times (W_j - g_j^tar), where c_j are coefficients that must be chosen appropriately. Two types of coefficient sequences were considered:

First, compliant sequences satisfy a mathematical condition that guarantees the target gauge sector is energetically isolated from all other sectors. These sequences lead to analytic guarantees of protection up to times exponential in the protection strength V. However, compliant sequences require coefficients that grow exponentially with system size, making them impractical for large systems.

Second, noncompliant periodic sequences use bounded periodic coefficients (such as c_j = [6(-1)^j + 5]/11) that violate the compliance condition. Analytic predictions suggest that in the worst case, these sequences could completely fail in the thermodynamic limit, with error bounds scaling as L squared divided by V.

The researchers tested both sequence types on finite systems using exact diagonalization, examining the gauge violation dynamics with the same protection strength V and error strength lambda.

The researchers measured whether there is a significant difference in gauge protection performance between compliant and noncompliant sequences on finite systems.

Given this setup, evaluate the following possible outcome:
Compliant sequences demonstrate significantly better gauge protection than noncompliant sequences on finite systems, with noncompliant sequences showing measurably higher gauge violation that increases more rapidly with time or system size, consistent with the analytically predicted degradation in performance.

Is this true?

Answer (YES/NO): NO